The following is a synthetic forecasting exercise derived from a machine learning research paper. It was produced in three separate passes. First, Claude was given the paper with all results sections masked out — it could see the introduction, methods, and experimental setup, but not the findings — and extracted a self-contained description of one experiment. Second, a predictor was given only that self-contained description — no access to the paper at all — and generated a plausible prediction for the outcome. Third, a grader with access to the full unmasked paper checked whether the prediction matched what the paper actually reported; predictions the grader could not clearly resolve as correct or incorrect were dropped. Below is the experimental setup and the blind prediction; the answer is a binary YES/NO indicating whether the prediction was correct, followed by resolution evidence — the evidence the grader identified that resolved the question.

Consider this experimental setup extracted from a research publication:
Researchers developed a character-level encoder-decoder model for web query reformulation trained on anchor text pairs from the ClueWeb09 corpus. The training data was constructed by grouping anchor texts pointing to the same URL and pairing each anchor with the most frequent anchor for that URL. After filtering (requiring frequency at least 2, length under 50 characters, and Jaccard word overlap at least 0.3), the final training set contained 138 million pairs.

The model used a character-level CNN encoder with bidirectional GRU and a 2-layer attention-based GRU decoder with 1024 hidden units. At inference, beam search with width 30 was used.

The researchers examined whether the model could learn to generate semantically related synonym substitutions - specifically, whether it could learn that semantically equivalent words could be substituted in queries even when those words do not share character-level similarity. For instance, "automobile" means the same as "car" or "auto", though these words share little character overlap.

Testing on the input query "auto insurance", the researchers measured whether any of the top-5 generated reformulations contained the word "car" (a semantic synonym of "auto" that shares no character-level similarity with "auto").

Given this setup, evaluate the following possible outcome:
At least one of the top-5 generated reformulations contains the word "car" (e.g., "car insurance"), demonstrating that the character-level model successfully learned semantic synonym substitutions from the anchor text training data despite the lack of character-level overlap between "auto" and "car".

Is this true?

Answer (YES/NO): YES